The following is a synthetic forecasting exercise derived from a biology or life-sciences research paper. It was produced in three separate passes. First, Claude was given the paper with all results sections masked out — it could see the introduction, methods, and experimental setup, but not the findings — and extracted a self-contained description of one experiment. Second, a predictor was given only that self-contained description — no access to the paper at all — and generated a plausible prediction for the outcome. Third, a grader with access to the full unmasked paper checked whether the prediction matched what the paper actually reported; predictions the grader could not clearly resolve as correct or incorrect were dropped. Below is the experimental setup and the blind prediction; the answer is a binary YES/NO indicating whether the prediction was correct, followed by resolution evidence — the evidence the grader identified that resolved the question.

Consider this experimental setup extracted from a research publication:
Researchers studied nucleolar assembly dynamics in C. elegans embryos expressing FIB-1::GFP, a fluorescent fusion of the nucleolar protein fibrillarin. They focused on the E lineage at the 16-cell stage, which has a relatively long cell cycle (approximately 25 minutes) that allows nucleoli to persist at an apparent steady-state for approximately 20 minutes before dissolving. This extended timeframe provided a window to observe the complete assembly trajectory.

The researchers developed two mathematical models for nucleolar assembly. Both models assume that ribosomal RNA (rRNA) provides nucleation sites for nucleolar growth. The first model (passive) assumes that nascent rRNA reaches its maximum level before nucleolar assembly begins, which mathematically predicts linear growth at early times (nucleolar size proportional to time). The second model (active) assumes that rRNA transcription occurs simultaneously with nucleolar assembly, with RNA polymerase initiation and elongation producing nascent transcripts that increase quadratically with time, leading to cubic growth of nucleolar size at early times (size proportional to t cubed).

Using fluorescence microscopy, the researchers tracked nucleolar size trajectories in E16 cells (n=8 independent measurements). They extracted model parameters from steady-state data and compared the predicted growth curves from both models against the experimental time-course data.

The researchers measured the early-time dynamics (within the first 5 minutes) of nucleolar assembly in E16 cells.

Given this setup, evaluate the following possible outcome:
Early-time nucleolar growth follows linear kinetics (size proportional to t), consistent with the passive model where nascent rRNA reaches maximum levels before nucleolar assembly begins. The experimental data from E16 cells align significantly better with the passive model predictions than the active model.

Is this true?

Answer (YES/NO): NO